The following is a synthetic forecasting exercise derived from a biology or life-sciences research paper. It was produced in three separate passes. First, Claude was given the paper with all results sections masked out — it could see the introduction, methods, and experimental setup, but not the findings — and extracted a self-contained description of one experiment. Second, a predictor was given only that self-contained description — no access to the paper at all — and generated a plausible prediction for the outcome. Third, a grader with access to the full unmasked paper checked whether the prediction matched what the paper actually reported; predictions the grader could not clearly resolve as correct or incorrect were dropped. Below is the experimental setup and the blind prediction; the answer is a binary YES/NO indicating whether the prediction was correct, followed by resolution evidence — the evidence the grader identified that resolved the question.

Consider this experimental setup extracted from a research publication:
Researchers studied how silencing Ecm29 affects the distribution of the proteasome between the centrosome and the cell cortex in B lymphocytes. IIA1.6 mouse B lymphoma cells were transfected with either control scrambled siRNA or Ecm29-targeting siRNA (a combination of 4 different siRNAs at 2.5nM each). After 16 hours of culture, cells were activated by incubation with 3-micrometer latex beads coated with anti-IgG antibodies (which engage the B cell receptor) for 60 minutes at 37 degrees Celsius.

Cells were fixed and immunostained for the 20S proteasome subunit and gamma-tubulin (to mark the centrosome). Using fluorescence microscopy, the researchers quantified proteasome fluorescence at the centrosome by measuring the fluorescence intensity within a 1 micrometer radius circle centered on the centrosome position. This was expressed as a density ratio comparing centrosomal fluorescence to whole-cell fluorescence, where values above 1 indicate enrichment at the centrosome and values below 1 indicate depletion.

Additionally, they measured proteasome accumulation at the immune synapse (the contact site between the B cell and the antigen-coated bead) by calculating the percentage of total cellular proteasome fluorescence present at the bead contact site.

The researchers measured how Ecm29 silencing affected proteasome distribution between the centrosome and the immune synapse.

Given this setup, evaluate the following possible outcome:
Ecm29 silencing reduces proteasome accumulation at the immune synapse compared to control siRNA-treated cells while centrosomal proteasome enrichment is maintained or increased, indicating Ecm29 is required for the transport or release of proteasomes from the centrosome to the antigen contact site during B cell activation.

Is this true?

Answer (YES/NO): NO